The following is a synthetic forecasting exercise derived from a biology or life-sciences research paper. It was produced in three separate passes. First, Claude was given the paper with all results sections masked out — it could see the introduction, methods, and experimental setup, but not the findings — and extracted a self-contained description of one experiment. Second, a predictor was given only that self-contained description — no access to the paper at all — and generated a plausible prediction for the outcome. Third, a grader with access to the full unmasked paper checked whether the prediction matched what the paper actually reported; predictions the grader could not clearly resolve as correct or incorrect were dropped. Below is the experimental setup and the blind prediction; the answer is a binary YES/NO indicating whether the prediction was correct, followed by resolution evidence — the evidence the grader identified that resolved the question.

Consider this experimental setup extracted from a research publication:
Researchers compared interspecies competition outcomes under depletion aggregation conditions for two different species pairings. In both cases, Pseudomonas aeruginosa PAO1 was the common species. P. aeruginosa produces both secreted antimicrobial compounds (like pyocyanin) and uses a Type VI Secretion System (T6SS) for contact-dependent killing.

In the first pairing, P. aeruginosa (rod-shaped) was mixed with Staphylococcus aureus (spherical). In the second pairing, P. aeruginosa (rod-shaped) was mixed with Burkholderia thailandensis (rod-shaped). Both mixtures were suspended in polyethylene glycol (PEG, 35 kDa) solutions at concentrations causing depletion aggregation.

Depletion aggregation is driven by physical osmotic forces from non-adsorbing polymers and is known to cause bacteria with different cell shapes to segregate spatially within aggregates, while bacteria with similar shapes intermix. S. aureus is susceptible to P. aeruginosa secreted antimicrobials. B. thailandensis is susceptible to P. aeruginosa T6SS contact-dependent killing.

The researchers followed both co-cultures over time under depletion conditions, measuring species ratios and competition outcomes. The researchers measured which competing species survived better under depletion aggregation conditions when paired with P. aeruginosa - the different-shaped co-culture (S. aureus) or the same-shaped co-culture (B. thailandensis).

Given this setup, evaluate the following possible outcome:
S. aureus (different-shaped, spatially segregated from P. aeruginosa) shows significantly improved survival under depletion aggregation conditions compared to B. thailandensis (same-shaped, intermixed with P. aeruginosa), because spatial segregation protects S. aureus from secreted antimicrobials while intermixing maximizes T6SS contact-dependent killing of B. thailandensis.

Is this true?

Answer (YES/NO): YES